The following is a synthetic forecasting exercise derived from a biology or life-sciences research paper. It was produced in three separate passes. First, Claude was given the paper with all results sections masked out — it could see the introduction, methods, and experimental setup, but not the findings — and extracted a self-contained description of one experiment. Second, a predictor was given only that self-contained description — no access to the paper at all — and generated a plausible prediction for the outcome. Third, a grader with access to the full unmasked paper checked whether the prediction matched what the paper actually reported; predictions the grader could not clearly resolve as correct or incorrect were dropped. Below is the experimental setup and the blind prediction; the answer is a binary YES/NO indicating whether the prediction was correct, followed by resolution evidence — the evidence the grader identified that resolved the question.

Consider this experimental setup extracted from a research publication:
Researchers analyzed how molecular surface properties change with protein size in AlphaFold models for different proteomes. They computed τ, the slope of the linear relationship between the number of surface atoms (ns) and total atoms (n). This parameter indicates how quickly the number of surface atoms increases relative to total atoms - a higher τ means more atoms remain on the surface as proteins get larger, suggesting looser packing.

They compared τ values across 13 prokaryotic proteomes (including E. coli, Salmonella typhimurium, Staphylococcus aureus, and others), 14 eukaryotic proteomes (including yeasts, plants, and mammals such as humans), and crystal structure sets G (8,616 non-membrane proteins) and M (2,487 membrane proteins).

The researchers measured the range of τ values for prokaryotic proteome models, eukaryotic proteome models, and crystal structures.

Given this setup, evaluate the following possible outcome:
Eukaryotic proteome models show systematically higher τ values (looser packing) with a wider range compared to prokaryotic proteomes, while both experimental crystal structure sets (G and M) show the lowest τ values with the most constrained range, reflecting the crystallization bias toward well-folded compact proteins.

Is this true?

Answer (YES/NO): YES